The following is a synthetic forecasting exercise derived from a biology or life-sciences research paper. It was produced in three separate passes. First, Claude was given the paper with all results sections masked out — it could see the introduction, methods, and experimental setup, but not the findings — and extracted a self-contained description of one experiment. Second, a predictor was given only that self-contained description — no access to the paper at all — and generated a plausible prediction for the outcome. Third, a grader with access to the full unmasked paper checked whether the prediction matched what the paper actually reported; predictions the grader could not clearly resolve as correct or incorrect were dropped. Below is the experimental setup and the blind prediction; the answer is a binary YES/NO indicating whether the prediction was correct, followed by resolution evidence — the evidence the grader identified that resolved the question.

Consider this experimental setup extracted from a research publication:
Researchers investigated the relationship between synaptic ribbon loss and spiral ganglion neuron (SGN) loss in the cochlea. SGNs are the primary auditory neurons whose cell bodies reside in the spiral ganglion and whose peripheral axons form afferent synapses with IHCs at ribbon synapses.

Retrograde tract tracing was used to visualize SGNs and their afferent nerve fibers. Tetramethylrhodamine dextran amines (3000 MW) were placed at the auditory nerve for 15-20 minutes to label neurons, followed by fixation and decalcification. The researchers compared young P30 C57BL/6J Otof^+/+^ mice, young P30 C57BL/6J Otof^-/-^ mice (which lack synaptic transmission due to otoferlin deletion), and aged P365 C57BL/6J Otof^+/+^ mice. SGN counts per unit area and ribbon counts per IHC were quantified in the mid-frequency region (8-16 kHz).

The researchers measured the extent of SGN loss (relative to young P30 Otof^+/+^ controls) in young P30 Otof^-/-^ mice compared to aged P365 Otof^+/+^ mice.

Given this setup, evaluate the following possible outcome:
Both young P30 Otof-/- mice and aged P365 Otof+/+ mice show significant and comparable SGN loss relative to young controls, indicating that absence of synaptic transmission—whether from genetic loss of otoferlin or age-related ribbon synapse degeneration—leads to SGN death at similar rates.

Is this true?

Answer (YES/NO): YES